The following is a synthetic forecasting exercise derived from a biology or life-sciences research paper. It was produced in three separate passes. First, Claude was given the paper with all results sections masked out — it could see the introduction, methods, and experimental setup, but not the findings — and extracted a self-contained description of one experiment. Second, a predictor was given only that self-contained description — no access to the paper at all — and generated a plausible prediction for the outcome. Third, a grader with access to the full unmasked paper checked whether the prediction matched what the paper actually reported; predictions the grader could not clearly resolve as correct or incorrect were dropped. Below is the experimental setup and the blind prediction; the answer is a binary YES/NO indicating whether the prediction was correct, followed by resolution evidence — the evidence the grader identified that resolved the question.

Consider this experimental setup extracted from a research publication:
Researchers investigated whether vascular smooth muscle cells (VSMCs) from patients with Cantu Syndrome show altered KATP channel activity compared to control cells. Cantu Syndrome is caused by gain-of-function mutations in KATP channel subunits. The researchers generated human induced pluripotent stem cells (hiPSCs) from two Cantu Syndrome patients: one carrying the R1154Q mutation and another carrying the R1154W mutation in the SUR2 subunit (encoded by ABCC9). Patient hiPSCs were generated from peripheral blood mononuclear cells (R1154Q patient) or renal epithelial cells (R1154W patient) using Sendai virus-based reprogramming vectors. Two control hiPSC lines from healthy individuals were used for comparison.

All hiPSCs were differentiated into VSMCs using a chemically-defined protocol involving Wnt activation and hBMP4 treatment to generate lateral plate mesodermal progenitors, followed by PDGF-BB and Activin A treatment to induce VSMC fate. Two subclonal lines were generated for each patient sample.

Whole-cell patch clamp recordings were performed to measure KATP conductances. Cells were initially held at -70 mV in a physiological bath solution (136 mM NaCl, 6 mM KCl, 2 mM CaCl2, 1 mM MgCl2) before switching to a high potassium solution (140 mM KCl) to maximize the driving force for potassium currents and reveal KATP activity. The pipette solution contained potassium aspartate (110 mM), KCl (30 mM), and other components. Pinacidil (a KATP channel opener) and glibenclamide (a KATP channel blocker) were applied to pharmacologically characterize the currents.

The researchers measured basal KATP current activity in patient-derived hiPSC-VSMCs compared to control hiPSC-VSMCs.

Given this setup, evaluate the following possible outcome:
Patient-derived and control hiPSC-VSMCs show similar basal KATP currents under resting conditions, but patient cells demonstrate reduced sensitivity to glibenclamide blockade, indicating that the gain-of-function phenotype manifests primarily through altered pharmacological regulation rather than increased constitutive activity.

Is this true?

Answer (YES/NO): NO